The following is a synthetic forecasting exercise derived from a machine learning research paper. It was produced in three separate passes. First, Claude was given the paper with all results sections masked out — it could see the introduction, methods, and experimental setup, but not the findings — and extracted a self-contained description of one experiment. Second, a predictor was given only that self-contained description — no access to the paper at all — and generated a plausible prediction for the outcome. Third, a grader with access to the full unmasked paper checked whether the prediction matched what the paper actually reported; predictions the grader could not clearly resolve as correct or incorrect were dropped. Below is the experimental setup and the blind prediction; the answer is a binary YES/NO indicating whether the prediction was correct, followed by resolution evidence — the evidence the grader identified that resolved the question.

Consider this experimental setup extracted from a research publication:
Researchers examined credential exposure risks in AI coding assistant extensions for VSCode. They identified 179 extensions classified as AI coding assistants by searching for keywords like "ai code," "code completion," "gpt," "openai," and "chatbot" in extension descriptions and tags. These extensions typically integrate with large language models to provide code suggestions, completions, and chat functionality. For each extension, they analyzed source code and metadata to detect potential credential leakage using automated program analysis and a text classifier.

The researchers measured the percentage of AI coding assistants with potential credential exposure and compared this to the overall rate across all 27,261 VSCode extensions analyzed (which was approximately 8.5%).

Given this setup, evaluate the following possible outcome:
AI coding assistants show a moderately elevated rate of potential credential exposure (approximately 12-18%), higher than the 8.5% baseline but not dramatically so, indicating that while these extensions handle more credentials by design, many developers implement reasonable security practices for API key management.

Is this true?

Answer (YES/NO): NO